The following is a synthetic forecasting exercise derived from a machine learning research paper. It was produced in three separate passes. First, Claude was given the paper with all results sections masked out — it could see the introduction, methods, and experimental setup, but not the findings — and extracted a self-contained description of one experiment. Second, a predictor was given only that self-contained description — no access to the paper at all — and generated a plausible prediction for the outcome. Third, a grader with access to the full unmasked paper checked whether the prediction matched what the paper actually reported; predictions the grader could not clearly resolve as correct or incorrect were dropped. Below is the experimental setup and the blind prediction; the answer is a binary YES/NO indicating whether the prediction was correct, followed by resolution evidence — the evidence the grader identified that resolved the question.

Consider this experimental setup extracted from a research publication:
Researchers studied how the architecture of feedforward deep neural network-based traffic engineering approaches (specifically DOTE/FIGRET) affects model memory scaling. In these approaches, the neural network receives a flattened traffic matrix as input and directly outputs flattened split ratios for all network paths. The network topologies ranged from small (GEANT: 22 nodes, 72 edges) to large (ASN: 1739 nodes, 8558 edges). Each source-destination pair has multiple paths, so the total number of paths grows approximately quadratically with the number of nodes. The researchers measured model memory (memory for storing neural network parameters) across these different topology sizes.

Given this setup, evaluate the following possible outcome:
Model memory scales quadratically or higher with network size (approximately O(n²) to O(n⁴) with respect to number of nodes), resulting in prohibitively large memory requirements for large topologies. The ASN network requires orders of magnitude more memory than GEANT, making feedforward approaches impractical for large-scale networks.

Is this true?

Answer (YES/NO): NO